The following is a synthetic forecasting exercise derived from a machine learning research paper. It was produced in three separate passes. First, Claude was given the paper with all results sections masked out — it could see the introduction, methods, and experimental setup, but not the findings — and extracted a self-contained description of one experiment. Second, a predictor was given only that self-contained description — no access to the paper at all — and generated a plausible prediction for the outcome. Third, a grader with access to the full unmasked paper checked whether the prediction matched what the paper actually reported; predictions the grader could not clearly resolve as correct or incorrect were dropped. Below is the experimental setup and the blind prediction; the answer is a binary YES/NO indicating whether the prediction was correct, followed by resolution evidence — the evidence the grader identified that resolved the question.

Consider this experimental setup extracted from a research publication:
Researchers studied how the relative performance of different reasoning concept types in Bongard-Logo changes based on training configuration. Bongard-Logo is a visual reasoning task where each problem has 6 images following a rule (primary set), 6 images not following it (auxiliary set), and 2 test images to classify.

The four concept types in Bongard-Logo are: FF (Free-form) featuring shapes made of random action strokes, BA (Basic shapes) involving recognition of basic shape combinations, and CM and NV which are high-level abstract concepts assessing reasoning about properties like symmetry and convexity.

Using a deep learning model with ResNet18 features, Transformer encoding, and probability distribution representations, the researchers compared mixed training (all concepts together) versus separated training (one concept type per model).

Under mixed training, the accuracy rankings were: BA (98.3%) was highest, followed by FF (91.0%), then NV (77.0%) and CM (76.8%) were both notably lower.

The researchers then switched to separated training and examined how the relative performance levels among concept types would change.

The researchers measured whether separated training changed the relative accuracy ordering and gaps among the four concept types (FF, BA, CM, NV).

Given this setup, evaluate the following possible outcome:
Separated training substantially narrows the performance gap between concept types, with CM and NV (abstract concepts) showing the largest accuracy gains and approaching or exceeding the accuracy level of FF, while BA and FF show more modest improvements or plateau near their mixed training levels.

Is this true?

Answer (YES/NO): NO